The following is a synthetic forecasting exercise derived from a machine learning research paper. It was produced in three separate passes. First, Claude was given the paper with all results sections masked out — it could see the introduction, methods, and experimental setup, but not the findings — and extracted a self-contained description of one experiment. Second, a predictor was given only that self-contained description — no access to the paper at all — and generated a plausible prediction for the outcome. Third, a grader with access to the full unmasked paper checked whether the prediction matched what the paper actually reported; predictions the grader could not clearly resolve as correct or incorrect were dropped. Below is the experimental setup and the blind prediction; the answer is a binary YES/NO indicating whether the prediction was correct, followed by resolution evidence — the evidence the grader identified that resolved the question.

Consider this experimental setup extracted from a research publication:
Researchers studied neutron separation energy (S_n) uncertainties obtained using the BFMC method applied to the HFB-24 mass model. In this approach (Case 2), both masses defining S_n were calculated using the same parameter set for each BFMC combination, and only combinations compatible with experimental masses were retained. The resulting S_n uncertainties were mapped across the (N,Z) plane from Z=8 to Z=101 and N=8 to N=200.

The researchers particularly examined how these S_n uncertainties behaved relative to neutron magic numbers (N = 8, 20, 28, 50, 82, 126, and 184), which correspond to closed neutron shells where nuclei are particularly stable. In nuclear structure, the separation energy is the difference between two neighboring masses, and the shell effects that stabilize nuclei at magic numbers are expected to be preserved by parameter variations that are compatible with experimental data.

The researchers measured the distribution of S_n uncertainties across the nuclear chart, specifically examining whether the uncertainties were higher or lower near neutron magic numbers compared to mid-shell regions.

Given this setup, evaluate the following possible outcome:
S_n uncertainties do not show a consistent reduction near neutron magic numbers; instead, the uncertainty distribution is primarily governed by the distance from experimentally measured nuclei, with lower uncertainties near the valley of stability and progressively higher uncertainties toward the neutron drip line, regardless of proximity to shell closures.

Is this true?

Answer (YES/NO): NO